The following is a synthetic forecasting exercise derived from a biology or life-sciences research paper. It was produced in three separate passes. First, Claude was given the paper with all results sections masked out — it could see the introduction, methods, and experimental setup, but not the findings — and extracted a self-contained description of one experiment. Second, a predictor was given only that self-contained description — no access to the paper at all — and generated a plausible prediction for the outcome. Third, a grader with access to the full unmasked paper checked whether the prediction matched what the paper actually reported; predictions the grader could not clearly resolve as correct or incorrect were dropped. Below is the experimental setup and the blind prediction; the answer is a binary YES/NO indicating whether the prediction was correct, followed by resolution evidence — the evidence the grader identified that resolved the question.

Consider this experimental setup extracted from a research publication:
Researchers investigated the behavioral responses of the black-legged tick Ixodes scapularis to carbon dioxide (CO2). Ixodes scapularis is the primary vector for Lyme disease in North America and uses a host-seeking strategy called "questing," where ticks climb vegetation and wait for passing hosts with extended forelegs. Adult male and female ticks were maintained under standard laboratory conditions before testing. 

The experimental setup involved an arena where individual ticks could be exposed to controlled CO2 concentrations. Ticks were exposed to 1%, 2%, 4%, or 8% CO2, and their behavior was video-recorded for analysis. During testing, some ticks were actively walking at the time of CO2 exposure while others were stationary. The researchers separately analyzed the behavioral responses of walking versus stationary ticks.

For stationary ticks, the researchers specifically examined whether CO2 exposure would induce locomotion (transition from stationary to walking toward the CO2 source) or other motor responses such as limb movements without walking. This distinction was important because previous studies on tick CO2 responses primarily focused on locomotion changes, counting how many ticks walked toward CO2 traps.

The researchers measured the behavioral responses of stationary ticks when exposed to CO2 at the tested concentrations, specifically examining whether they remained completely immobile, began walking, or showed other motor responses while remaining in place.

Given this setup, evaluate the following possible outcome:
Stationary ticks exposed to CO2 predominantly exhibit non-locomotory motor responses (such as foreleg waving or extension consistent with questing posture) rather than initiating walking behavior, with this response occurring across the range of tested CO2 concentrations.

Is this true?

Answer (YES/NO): YES